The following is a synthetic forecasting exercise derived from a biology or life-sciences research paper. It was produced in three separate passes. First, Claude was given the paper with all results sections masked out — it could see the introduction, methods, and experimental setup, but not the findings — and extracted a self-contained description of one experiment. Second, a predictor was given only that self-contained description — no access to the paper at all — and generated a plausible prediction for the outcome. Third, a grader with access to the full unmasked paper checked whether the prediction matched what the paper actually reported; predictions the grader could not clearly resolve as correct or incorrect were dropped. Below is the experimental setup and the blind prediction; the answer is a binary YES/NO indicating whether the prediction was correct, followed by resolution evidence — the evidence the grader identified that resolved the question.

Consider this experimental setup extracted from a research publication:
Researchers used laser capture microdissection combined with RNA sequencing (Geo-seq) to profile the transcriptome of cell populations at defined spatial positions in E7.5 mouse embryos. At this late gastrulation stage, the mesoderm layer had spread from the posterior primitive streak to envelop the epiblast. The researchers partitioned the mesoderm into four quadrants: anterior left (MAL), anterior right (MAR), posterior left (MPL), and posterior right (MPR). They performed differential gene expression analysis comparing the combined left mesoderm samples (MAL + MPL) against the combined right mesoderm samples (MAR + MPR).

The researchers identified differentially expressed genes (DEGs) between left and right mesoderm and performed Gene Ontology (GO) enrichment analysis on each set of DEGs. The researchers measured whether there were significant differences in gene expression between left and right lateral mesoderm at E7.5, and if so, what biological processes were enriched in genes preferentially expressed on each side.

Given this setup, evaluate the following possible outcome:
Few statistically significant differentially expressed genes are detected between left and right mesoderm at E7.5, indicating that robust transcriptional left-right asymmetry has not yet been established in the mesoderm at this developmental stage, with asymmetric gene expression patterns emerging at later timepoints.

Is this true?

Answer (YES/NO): NO